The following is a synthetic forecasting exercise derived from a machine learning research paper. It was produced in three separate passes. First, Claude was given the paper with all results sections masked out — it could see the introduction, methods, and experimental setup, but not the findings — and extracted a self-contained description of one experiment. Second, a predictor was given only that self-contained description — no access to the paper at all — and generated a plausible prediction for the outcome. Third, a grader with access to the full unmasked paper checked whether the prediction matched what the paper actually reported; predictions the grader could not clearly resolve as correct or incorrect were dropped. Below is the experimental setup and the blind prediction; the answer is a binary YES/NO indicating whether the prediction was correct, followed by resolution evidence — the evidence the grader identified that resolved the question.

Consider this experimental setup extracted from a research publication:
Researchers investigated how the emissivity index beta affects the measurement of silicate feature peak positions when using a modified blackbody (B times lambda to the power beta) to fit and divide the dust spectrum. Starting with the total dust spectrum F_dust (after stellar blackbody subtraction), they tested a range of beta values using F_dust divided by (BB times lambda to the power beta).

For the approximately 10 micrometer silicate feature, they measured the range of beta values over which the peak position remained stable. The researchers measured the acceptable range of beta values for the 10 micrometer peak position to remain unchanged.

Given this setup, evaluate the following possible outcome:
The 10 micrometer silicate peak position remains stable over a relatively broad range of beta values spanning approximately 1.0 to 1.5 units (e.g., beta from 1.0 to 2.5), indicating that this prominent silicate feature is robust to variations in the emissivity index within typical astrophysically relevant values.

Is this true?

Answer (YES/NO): NO